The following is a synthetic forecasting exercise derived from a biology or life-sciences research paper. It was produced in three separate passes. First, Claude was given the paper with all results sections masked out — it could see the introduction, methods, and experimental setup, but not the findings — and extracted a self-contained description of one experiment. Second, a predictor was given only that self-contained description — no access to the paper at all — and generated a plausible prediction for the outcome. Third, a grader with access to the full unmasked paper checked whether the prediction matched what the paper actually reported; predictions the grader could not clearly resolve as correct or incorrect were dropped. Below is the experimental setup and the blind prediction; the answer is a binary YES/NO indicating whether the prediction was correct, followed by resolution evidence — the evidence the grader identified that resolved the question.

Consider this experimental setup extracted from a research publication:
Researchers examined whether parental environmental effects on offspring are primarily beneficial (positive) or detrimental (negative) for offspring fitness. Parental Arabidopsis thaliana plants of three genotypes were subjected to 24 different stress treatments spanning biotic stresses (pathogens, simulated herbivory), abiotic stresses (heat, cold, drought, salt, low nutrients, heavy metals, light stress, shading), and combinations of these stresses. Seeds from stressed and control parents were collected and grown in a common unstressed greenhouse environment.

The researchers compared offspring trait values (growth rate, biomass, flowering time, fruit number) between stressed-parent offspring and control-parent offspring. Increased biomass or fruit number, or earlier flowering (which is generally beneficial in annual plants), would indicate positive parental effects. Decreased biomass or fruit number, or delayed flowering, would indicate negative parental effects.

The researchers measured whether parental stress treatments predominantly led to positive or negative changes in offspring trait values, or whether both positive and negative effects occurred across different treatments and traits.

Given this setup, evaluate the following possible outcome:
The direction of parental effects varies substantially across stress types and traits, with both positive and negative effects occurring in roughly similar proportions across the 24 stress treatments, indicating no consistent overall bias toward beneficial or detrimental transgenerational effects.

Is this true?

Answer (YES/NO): YES